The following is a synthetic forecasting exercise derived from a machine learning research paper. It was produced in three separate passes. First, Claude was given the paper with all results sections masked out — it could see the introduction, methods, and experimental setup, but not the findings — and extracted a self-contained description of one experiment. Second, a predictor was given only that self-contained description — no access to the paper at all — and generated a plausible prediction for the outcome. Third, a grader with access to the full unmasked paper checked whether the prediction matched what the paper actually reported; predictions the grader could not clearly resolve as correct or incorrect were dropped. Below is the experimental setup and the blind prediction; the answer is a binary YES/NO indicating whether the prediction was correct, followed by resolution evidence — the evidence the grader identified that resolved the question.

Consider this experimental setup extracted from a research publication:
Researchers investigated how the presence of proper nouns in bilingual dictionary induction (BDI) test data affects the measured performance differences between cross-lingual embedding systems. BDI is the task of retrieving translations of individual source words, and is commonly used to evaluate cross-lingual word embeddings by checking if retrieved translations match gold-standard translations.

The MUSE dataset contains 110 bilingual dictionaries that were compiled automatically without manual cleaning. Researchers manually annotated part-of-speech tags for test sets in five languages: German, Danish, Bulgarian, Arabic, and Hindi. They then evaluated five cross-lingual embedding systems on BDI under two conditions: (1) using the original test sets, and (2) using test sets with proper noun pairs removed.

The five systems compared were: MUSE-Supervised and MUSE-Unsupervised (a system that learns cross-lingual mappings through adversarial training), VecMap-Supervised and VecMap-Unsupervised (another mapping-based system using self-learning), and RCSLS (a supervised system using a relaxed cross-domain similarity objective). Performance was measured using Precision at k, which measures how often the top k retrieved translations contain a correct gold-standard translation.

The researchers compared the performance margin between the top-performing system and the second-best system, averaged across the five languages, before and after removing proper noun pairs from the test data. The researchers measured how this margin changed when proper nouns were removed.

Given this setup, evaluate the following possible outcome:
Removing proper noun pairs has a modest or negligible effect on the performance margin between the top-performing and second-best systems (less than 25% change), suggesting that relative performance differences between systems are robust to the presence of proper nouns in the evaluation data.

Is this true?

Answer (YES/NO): NO